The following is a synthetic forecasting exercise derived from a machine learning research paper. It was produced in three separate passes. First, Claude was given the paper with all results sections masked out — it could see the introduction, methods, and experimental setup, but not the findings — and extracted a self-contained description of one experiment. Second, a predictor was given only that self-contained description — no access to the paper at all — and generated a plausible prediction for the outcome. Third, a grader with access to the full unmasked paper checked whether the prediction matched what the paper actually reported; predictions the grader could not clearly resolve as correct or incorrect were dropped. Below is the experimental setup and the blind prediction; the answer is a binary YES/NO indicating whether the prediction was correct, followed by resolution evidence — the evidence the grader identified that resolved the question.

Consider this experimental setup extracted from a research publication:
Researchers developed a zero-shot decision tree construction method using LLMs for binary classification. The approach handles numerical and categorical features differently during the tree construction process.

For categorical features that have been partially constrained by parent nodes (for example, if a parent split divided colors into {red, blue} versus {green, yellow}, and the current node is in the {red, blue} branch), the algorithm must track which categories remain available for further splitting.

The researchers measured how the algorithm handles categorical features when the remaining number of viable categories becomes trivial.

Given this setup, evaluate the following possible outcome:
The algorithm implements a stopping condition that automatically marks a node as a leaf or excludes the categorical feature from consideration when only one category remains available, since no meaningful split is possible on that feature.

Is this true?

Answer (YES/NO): YES